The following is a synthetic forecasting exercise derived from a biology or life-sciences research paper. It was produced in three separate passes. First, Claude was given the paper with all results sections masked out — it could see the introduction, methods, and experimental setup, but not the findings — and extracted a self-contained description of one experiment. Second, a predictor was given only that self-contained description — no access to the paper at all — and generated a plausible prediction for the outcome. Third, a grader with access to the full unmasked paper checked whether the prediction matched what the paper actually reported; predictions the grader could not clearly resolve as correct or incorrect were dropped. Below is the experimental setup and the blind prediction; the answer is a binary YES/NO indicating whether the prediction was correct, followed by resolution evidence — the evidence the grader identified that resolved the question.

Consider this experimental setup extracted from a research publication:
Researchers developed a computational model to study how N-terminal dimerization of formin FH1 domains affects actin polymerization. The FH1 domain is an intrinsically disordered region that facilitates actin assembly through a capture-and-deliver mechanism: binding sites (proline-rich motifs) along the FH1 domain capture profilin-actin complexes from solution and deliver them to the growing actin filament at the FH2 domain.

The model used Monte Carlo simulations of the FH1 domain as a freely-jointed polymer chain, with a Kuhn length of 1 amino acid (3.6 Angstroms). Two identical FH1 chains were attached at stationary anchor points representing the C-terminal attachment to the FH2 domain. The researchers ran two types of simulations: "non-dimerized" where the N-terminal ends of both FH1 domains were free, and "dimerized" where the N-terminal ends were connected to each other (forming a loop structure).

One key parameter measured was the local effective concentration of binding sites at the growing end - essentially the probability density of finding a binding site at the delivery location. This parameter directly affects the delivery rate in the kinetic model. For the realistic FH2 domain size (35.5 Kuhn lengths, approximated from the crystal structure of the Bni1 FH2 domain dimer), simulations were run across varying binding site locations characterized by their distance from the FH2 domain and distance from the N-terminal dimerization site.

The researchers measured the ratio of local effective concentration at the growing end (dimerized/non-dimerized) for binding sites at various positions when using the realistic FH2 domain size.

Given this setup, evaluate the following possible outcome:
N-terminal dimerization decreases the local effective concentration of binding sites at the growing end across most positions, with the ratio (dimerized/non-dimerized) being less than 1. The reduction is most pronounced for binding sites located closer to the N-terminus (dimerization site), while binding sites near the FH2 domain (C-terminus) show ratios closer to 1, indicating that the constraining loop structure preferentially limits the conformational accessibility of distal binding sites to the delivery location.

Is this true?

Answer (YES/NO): NO